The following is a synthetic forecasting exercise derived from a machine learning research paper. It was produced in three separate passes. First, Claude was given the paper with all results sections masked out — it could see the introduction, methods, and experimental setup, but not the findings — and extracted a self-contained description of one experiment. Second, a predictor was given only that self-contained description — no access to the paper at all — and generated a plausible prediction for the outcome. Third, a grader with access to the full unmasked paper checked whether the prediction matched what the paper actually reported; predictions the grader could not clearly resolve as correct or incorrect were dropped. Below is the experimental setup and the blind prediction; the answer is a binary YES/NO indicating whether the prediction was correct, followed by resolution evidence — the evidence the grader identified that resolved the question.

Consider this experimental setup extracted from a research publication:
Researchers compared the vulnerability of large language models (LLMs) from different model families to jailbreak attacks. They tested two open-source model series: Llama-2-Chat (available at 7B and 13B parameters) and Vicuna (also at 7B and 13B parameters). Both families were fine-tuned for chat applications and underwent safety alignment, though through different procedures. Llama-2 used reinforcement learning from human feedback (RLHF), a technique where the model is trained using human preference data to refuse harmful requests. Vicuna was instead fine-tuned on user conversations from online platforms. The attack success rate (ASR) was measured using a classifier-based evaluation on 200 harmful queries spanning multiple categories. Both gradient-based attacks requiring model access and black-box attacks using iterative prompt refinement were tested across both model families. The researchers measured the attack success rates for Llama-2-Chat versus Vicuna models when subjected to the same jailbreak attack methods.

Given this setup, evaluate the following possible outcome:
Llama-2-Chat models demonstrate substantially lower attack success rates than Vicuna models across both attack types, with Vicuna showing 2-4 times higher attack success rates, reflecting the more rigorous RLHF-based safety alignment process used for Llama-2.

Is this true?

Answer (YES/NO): NO